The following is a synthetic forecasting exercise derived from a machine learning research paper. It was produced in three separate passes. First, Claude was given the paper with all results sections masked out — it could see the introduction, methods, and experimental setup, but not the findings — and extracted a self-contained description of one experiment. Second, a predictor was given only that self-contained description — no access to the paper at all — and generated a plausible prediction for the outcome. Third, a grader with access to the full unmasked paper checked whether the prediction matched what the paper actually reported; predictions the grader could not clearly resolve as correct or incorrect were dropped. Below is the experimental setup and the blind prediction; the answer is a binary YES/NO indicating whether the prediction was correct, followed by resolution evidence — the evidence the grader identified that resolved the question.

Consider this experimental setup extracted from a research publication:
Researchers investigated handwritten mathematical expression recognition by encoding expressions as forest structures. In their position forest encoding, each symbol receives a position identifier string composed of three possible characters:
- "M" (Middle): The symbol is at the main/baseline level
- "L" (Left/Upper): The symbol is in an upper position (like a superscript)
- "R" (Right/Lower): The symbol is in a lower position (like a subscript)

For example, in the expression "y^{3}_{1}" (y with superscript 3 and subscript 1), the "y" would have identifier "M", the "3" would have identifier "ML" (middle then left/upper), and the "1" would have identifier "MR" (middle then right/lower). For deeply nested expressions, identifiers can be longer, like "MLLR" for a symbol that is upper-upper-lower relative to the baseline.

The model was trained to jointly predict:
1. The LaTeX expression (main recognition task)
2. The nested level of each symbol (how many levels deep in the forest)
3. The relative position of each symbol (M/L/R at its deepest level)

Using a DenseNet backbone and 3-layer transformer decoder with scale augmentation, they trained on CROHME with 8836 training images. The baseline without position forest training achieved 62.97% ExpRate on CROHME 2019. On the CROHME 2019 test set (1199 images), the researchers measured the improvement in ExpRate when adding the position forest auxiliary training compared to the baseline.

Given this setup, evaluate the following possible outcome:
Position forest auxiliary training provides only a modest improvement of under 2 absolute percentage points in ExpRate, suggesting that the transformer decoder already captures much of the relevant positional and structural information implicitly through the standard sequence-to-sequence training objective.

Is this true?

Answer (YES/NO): YES